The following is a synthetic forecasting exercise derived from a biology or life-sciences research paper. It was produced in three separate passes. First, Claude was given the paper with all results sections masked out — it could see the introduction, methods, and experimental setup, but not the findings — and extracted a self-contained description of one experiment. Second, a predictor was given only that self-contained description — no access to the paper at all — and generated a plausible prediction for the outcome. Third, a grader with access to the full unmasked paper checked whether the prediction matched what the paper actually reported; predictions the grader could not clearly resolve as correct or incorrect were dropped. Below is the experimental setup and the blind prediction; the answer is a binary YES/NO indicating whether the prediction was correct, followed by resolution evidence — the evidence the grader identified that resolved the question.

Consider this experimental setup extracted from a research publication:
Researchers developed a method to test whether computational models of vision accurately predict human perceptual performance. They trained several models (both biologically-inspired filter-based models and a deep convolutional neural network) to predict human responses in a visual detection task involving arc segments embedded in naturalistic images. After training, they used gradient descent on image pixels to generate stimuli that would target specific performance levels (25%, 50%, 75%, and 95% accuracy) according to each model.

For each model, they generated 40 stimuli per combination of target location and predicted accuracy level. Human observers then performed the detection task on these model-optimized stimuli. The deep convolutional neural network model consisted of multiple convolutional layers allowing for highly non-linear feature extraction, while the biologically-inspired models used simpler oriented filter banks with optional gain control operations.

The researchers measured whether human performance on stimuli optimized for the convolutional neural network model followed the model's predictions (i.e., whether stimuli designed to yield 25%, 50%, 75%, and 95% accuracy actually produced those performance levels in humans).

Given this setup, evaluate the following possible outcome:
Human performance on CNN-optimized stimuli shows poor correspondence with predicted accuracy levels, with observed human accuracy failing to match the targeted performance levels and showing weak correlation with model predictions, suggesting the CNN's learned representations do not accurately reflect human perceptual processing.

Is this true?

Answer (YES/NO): YES